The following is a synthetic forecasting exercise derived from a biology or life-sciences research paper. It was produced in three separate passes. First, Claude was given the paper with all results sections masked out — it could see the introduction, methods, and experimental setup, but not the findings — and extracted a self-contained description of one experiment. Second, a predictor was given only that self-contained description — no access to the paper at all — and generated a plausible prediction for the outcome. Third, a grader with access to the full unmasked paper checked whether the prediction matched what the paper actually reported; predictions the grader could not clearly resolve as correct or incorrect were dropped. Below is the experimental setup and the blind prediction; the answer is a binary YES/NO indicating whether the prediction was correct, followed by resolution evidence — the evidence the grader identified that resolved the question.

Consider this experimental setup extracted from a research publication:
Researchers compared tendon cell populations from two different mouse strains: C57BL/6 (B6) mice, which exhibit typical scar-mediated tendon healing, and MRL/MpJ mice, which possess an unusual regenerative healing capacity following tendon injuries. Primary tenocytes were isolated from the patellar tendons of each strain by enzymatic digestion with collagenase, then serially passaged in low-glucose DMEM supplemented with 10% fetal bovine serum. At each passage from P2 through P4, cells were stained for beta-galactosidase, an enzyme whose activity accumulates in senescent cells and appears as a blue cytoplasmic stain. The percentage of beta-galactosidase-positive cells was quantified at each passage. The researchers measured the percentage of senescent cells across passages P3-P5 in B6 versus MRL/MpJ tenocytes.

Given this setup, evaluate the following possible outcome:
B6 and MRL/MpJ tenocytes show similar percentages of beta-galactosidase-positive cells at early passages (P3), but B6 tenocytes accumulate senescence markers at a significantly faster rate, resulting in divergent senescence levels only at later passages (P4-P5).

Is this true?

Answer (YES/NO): NO